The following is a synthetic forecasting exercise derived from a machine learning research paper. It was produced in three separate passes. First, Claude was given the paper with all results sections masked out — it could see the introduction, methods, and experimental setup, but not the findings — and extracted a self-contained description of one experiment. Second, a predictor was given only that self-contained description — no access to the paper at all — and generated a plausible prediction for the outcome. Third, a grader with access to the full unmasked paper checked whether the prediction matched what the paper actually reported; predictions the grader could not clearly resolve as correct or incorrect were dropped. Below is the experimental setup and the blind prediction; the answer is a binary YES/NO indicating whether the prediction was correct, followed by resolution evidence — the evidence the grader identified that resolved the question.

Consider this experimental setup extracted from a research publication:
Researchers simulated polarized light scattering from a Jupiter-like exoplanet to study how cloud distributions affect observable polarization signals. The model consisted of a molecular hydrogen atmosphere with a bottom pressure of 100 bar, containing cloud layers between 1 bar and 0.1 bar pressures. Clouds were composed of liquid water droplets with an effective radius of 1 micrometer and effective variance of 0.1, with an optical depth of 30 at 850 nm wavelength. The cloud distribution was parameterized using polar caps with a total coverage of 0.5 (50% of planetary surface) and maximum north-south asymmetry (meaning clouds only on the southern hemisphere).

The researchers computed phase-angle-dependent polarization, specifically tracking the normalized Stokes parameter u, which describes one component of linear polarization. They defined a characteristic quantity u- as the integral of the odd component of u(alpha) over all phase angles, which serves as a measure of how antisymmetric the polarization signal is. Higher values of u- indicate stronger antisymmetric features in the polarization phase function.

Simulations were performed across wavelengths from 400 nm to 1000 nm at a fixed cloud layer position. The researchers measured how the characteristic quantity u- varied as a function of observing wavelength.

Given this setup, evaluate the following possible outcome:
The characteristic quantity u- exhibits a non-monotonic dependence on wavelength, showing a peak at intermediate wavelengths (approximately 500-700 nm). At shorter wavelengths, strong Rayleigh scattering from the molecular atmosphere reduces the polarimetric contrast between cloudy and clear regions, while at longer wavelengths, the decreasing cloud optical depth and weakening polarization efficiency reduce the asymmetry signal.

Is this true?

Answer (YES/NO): NO